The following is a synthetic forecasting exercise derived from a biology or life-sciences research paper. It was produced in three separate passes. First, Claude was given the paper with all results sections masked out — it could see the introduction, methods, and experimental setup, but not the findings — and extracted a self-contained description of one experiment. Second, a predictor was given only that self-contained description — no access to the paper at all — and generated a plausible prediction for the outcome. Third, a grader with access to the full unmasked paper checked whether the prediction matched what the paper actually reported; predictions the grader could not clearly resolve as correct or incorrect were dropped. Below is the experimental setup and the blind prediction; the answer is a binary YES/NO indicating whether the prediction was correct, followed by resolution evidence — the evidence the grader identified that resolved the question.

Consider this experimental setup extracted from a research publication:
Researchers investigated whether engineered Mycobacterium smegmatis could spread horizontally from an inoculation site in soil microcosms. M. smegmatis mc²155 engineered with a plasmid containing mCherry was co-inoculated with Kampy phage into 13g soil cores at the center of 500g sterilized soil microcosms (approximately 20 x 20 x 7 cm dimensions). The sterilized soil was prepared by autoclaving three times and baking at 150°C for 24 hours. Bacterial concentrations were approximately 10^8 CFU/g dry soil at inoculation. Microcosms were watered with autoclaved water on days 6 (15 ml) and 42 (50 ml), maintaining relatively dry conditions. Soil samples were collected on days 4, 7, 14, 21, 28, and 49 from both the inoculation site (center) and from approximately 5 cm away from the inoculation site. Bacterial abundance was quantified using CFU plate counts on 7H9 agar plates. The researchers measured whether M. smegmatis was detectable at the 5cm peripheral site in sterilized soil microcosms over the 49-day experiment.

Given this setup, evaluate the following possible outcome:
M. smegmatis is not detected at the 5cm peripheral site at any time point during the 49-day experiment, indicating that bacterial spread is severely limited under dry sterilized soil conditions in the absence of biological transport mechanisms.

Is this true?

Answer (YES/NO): NO